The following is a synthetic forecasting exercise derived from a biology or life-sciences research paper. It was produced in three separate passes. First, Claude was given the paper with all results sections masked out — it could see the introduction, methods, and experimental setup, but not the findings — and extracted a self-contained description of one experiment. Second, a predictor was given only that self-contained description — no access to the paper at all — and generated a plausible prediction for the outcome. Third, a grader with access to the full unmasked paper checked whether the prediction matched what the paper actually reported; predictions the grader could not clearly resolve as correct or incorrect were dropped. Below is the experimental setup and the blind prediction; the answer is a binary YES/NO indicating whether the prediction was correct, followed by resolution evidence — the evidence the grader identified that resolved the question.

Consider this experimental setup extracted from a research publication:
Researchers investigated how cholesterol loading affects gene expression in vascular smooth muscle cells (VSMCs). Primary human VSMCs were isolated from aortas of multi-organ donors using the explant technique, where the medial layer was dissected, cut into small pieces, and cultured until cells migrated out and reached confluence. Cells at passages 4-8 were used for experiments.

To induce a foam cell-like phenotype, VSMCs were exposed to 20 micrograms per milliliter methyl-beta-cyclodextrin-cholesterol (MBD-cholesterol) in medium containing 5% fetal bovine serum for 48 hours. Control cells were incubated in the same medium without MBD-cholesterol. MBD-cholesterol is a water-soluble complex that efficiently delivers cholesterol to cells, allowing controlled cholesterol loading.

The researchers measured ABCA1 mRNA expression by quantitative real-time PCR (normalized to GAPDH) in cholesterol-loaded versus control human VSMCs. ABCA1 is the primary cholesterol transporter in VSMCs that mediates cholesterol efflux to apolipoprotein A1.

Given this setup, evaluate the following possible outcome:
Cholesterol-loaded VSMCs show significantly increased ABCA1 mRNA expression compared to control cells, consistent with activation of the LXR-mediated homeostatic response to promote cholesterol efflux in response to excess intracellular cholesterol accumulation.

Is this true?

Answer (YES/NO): YES